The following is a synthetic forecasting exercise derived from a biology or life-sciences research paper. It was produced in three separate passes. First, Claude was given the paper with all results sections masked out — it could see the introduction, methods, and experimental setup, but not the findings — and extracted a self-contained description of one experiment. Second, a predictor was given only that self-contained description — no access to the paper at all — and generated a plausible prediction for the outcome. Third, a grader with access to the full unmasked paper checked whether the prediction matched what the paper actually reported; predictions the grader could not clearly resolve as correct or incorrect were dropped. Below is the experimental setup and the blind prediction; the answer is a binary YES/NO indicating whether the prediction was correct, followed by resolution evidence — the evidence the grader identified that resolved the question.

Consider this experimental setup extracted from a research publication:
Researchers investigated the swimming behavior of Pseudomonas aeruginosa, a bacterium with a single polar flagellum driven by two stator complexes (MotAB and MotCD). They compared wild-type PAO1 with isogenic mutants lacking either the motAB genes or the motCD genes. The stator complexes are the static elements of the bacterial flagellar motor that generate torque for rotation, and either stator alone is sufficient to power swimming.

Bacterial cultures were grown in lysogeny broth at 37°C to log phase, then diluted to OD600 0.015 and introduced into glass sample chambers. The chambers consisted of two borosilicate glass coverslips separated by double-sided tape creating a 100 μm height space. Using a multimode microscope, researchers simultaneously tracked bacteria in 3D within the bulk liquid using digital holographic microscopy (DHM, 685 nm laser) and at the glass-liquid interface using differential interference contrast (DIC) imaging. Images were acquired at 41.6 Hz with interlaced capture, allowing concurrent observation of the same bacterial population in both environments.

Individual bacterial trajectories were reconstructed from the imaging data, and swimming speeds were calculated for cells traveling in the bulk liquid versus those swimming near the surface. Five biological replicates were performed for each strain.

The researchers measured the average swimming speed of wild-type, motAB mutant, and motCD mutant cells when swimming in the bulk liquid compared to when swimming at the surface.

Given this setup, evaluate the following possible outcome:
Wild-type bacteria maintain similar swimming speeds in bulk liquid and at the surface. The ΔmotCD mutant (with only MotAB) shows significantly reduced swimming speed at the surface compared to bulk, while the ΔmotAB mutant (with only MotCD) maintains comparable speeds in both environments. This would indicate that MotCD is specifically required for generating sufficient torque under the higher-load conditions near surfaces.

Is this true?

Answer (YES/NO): NO